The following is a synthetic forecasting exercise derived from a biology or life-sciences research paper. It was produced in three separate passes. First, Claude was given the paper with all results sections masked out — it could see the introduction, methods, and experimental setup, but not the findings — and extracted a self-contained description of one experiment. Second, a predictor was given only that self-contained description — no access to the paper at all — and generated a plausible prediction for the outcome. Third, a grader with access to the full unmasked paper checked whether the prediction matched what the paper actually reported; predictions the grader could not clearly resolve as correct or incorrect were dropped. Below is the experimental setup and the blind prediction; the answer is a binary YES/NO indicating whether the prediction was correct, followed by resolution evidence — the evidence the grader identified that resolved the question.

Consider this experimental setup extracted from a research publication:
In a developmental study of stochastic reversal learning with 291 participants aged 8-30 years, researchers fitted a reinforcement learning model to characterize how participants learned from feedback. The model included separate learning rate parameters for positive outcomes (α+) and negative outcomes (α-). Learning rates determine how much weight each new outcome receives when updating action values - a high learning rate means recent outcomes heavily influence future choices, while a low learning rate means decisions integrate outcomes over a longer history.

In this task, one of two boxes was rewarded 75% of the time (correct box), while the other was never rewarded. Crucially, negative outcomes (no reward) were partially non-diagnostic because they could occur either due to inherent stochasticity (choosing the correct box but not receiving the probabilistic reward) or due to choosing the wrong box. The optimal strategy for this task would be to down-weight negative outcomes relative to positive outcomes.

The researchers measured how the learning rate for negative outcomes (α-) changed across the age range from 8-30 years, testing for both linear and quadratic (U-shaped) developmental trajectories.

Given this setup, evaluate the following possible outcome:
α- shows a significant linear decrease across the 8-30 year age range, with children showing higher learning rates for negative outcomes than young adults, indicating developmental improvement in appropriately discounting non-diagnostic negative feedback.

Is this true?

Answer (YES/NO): NO